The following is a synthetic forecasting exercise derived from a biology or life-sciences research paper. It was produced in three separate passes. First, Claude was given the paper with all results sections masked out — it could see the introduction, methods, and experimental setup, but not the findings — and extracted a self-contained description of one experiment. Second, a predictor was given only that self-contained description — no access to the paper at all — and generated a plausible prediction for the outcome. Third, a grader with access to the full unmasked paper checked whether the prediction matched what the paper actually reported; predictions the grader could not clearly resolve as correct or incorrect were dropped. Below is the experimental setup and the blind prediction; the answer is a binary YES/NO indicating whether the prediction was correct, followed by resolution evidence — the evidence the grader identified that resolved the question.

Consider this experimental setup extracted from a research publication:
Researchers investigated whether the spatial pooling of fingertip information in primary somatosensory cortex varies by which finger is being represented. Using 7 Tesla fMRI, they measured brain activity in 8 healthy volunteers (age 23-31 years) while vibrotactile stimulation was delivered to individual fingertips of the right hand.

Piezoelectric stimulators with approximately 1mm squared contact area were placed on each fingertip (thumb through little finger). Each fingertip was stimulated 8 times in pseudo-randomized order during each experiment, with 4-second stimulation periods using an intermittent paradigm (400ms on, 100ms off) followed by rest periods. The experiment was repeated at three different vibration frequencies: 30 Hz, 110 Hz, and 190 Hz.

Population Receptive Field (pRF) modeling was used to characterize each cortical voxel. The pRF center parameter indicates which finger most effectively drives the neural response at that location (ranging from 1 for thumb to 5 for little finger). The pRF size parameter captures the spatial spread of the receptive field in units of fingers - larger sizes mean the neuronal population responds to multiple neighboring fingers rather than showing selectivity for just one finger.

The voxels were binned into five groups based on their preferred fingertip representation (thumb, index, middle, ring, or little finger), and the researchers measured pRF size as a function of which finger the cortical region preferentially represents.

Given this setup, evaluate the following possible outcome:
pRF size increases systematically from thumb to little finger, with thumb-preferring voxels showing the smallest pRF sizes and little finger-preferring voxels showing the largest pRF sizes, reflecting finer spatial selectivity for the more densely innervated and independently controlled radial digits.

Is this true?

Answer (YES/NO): YES